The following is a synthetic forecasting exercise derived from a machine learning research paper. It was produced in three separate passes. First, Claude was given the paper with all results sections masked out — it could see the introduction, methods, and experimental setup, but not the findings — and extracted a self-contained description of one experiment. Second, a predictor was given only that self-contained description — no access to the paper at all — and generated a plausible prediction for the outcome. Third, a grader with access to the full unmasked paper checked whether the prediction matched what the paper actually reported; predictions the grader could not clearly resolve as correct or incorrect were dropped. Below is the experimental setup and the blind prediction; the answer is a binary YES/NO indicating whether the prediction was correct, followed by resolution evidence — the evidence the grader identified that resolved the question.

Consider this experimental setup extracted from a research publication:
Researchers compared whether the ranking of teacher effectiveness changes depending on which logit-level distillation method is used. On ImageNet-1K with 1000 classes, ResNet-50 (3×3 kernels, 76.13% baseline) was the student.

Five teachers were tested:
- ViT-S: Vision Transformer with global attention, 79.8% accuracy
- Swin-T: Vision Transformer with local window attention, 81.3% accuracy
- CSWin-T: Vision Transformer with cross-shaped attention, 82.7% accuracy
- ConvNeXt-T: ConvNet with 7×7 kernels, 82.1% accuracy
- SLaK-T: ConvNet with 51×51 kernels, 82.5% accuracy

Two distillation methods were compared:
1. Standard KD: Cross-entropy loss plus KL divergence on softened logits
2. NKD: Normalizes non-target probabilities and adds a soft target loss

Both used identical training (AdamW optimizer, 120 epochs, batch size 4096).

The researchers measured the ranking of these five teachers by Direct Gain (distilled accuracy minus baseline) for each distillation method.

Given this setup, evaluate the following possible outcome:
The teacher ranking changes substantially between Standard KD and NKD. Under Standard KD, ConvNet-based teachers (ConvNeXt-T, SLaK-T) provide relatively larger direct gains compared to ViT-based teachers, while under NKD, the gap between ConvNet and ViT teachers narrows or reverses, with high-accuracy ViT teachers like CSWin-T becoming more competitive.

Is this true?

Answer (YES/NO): NO